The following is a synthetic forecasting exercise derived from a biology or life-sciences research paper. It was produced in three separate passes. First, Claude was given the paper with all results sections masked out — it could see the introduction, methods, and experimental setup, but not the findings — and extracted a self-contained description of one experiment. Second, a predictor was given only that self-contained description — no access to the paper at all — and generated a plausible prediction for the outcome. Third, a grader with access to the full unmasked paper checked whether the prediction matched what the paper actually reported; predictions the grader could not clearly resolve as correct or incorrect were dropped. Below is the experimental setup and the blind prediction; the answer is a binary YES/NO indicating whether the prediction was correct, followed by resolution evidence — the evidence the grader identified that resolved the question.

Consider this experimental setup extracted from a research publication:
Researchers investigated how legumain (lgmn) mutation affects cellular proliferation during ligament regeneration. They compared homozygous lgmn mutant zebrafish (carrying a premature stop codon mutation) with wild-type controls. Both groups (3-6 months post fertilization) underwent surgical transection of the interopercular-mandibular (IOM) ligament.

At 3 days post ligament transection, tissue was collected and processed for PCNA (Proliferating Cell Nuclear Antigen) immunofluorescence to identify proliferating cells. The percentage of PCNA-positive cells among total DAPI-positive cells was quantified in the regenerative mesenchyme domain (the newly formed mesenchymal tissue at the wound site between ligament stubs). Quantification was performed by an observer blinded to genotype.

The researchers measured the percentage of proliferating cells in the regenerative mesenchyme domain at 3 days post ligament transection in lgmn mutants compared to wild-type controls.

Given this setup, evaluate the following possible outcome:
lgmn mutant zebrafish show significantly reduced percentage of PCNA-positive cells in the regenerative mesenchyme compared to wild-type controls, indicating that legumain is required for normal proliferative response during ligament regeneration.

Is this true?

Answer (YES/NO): YES